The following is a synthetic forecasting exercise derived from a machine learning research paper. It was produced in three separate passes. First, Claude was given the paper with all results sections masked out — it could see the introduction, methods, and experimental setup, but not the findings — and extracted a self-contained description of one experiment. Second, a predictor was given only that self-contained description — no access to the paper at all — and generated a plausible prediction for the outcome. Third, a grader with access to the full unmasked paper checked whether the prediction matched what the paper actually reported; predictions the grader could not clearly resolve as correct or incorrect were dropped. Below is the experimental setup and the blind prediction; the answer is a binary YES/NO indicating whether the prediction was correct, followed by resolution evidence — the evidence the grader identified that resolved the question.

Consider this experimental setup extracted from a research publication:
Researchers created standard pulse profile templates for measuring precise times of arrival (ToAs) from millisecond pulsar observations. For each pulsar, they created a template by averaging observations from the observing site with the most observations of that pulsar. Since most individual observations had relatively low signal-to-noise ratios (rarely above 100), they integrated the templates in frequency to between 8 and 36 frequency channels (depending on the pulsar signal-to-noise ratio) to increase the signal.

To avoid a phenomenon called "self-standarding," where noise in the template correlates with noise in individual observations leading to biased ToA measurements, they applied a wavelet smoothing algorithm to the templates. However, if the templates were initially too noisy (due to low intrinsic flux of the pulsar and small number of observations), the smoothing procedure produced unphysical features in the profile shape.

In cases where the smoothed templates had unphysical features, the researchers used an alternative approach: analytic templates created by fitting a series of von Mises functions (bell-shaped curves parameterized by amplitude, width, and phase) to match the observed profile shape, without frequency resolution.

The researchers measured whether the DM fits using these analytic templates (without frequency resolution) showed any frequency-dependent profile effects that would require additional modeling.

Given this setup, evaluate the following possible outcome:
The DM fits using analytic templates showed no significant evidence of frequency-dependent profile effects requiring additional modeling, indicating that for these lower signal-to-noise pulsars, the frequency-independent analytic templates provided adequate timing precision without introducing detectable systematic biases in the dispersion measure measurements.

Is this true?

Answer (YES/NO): YES